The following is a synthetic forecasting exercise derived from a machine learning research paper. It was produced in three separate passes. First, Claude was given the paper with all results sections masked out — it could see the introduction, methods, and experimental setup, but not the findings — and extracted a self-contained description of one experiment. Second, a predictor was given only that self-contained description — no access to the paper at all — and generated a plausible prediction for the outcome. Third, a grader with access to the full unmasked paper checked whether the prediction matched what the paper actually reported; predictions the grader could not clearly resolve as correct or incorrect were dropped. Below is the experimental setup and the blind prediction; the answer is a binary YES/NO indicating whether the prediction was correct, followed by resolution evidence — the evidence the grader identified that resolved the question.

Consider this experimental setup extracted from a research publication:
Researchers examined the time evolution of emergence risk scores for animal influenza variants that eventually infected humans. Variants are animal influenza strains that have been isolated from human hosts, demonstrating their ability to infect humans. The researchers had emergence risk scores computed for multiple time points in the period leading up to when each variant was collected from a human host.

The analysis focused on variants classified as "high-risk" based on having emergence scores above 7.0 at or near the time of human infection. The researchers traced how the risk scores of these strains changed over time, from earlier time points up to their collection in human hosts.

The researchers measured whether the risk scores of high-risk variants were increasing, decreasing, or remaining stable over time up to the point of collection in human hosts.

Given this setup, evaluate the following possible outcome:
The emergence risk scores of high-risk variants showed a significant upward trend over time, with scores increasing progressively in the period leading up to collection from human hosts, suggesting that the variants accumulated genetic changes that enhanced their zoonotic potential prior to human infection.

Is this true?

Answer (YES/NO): NO